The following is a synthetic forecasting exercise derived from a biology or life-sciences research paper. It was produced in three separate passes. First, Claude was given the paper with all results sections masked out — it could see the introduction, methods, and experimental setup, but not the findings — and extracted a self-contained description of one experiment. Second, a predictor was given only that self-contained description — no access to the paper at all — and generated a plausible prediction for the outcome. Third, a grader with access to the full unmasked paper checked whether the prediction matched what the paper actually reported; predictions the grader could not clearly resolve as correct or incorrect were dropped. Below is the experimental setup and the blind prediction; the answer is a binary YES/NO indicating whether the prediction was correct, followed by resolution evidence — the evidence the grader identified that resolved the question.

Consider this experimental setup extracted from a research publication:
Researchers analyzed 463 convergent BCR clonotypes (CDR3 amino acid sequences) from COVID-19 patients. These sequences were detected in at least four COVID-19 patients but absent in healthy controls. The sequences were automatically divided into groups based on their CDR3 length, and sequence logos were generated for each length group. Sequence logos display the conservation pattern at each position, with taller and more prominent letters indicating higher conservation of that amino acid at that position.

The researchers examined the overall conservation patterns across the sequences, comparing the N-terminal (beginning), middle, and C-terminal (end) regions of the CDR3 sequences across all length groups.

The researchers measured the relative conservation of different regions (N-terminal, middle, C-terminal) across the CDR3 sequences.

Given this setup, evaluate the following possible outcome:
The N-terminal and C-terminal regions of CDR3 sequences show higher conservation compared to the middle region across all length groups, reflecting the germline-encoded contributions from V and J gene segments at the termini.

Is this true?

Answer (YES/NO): YES